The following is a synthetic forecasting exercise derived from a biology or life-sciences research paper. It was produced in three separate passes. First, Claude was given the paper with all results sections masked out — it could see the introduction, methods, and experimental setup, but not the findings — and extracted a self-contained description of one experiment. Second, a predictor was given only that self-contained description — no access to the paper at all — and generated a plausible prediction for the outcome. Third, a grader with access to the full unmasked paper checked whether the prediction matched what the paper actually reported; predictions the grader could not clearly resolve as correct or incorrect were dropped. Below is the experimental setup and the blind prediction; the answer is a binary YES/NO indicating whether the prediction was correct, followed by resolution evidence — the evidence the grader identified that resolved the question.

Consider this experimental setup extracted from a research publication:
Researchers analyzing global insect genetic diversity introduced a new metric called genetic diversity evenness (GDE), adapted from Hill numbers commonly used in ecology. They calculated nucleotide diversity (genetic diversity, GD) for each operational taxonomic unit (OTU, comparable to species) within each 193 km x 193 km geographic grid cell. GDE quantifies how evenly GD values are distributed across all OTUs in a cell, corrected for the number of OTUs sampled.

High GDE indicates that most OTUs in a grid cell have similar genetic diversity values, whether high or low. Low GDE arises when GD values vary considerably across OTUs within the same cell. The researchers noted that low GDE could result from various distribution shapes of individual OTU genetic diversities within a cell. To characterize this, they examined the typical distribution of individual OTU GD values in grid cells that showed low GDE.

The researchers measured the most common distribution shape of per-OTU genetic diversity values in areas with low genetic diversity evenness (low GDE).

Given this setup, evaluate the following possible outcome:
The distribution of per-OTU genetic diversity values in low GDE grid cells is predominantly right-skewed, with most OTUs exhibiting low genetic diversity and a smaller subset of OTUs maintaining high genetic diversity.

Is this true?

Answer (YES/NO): YES